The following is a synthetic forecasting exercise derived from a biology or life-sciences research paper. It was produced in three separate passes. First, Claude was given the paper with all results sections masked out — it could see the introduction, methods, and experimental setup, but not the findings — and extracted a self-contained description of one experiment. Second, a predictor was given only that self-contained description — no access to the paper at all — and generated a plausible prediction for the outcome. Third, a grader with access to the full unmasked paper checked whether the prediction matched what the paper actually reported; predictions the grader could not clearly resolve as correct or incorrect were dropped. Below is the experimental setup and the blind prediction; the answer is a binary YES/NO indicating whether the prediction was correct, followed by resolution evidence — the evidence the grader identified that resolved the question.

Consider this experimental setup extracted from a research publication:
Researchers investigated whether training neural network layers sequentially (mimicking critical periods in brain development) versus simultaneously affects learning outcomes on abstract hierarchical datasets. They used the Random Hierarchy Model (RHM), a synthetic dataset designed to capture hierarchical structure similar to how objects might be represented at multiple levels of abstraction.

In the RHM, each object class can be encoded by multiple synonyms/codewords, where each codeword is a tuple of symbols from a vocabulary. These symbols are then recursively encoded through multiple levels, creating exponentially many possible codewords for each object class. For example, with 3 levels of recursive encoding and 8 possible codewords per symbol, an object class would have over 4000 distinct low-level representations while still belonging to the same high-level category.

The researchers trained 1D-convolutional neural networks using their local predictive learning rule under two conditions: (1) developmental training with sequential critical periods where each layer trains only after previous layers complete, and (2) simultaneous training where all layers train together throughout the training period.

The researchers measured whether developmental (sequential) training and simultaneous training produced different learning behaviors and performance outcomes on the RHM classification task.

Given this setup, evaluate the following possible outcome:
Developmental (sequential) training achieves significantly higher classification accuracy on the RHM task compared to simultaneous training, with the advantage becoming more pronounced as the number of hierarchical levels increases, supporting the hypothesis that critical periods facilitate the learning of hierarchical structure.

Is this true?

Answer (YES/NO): NO